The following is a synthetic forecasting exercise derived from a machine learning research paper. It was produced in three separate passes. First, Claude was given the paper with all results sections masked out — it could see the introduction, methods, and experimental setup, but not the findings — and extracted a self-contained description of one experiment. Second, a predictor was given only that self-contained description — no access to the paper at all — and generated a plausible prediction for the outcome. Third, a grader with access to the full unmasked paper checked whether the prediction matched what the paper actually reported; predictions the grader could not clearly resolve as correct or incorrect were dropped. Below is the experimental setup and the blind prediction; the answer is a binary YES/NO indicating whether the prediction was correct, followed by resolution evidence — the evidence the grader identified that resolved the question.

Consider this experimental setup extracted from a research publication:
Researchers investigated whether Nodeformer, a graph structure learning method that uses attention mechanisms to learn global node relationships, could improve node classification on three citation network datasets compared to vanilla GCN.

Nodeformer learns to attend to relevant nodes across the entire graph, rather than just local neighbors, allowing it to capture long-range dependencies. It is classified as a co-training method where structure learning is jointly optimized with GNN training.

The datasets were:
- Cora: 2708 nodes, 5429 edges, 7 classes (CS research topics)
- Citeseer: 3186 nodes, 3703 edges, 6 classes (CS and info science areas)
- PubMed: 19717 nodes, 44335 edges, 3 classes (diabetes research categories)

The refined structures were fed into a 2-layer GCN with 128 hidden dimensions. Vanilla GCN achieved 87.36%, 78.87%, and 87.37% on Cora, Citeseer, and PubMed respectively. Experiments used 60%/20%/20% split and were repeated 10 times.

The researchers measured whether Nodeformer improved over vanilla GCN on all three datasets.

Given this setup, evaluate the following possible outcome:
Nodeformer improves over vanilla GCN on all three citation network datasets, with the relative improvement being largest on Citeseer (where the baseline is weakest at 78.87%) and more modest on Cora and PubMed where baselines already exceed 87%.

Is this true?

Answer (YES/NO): YES